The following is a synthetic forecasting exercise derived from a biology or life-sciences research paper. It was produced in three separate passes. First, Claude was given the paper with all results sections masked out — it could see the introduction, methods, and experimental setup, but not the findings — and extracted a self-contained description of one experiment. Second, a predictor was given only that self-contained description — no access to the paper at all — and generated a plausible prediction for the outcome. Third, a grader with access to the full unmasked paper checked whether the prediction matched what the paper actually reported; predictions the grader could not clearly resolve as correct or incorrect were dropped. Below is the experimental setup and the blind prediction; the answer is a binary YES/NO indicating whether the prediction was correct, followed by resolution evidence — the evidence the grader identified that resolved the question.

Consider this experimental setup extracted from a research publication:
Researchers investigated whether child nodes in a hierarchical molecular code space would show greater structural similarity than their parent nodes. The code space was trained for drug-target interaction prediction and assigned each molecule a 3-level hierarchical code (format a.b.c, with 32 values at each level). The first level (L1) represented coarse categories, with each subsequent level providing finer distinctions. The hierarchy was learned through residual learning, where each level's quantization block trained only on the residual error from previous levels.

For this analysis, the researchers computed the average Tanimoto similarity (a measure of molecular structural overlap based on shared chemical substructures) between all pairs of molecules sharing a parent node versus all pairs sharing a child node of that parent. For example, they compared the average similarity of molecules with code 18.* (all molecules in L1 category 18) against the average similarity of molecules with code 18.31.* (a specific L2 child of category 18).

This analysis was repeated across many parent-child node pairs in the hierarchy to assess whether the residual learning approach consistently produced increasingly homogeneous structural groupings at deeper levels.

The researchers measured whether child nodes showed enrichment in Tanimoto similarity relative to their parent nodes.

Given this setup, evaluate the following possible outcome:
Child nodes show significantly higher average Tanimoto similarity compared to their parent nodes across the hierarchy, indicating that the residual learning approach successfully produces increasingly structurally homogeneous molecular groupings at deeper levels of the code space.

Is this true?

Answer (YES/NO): YES